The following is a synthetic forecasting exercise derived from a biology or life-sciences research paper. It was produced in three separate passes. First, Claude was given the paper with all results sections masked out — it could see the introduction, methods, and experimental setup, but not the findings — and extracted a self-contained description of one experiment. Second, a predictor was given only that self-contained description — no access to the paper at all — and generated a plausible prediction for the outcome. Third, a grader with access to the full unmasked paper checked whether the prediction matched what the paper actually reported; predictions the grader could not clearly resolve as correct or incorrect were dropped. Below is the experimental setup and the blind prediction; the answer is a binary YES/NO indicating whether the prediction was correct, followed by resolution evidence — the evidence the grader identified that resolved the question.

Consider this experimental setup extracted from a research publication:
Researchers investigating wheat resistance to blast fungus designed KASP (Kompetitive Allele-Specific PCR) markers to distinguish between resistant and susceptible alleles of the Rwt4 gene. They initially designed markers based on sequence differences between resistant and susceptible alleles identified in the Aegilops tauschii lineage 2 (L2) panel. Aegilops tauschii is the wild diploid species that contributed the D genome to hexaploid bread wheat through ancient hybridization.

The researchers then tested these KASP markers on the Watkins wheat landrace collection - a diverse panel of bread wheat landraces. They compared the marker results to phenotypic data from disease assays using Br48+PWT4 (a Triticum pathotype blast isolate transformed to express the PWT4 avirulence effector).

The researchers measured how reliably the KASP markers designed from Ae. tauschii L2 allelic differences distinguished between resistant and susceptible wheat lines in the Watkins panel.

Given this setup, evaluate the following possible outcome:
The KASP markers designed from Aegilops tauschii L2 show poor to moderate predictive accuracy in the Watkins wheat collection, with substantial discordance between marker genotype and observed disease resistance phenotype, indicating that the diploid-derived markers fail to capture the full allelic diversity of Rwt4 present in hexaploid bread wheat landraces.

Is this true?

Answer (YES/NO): YES